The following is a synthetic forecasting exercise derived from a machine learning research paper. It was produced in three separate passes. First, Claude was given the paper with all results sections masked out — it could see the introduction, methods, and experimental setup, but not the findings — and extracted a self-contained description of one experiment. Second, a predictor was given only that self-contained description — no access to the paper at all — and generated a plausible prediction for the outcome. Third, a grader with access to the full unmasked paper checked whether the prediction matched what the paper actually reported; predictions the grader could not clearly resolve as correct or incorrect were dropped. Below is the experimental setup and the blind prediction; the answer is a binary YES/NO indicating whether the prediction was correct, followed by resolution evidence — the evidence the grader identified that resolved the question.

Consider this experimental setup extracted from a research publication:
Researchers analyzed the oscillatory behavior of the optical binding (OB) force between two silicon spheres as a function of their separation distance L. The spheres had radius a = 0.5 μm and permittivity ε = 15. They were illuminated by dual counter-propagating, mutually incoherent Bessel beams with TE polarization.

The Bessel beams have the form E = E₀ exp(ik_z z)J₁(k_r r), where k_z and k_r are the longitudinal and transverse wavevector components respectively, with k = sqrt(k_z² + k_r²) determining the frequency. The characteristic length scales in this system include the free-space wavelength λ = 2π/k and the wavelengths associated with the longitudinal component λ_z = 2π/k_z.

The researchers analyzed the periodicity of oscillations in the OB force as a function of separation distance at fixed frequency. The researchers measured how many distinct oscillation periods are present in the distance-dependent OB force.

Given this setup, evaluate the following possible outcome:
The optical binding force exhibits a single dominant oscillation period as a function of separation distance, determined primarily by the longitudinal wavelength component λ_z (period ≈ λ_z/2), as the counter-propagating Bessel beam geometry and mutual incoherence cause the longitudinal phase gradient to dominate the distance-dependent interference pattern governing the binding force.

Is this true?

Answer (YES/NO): NO